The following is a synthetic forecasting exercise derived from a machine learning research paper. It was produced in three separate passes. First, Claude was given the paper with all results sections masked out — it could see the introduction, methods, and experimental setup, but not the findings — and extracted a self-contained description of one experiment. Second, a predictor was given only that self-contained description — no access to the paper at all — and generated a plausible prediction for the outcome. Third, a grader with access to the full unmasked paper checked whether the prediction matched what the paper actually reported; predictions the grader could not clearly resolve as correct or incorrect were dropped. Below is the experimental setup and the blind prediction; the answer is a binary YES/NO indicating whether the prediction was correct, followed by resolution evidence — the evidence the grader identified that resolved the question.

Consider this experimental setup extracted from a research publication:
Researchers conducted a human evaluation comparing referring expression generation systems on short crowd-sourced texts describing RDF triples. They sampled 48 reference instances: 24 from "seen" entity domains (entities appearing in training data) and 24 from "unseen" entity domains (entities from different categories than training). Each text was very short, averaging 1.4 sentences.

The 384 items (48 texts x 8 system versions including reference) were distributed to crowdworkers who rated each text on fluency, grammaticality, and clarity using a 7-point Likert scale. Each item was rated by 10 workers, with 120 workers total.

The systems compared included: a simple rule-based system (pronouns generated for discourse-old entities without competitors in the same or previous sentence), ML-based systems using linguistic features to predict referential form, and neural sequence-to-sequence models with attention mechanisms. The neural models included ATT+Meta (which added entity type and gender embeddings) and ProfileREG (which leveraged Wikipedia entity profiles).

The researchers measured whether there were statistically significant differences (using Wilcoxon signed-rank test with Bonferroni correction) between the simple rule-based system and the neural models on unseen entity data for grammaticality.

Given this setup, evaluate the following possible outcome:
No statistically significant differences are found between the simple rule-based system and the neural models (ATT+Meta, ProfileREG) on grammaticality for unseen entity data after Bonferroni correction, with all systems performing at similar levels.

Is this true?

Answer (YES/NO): NO